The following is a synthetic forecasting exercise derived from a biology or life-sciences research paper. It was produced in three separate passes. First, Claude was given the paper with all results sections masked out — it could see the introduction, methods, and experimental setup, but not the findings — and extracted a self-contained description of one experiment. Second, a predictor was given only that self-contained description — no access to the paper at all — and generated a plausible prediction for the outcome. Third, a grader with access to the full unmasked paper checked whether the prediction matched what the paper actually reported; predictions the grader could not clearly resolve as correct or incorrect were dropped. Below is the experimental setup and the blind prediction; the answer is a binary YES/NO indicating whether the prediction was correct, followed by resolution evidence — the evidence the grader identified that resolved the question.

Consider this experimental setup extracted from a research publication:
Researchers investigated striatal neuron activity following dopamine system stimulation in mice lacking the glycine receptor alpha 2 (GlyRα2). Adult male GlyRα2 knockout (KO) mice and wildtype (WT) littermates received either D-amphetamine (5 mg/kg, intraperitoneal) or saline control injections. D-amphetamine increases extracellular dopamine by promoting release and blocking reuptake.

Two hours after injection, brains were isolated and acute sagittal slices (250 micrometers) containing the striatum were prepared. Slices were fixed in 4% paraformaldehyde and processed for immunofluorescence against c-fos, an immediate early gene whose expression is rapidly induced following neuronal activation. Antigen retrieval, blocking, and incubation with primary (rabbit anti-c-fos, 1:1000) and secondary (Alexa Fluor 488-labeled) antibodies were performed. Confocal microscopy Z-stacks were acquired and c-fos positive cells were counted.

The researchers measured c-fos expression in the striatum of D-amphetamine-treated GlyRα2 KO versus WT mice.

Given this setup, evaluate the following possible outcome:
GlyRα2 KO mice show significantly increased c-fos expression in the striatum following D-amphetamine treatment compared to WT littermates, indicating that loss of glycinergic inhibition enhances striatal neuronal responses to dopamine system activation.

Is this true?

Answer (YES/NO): YES